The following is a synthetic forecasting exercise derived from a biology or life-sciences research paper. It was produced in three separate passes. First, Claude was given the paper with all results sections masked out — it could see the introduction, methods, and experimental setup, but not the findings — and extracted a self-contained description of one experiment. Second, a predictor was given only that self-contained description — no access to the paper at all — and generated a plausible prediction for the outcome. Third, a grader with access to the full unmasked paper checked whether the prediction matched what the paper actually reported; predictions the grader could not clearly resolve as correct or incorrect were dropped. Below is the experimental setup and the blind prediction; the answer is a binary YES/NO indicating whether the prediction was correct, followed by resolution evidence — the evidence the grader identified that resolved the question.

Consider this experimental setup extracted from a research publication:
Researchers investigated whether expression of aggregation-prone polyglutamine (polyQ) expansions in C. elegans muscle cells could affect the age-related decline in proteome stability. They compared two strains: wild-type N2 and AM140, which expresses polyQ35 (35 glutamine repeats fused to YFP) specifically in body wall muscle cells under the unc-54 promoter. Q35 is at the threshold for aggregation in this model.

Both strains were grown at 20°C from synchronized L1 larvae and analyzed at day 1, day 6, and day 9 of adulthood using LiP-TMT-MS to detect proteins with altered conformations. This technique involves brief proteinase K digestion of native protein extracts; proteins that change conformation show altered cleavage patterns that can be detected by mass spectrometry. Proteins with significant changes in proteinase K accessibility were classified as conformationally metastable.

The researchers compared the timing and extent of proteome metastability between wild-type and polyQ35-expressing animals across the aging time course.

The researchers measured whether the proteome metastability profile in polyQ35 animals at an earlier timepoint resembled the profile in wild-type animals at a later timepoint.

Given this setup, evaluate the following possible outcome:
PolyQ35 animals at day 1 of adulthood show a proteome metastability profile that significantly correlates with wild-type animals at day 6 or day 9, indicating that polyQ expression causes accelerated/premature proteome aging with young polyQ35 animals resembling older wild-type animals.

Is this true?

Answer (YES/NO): NO